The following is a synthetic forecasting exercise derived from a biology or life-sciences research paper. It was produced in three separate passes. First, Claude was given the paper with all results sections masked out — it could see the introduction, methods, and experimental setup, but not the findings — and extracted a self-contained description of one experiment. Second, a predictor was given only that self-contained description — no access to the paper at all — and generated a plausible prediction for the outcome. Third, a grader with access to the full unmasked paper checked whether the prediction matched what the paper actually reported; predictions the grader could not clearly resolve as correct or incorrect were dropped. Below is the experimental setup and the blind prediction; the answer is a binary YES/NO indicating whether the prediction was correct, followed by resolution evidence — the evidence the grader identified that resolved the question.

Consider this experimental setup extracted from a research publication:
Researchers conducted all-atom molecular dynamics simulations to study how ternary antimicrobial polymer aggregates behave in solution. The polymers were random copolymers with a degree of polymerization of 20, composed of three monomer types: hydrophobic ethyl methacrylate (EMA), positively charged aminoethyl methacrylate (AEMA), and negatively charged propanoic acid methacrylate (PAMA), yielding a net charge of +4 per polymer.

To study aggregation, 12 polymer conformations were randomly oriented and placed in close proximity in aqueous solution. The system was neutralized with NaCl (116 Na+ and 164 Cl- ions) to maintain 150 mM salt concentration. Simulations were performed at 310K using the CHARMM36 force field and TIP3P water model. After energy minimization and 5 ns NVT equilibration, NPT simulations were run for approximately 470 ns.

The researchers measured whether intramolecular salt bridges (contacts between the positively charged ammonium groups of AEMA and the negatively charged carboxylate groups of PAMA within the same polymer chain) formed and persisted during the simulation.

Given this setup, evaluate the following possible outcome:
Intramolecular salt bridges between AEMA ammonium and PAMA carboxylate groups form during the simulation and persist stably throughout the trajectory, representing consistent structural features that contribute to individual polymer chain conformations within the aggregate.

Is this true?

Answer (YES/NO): NO